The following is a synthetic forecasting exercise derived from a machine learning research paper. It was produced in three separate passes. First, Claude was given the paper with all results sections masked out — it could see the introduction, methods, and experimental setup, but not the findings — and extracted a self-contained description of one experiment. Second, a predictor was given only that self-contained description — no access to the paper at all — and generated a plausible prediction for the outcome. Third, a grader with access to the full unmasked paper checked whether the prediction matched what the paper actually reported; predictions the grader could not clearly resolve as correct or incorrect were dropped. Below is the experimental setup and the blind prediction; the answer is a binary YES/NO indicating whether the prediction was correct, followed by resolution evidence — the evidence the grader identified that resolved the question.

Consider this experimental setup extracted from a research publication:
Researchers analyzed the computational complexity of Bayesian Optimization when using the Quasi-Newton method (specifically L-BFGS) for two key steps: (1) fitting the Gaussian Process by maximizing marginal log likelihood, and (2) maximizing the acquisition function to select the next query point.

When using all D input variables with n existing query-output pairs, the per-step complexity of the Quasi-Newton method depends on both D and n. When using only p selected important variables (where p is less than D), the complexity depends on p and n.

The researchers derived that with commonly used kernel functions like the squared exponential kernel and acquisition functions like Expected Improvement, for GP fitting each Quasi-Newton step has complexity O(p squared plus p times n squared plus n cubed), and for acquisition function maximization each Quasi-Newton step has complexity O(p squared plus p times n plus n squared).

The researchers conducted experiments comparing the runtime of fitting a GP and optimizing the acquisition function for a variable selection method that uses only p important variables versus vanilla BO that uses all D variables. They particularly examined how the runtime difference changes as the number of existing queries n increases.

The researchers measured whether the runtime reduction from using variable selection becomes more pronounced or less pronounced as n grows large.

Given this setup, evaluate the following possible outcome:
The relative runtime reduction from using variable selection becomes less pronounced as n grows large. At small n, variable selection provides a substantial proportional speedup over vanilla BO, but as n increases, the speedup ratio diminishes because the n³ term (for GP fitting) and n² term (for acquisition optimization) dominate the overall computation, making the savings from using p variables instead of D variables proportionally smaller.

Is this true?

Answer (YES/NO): NO